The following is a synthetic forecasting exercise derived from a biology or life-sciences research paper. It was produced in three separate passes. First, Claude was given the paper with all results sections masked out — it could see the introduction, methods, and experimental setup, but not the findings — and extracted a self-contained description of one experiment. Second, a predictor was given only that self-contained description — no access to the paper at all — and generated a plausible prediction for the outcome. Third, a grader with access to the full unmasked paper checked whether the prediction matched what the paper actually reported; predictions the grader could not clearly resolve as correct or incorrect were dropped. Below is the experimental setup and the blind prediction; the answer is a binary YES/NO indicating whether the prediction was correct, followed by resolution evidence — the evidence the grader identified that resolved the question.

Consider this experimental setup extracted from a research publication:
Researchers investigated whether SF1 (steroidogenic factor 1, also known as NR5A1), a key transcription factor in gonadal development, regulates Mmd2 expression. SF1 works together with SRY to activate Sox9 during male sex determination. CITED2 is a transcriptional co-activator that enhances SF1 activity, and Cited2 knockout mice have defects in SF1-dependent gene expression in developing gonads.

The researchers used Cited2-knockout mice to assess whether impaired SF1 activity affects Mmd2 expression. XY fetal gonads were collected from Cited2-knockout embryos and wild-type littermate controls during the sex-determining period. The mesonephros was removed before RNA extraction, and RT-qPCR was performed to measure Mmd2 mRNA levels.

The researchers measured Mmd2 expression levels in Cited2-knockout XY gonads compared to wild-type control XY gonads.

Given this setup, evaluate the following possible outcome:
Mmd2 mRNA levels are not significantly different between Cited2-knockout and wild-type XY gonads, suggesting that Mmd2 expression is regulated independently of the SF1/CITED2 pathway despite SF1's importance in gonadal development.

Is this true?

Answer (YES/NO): NO